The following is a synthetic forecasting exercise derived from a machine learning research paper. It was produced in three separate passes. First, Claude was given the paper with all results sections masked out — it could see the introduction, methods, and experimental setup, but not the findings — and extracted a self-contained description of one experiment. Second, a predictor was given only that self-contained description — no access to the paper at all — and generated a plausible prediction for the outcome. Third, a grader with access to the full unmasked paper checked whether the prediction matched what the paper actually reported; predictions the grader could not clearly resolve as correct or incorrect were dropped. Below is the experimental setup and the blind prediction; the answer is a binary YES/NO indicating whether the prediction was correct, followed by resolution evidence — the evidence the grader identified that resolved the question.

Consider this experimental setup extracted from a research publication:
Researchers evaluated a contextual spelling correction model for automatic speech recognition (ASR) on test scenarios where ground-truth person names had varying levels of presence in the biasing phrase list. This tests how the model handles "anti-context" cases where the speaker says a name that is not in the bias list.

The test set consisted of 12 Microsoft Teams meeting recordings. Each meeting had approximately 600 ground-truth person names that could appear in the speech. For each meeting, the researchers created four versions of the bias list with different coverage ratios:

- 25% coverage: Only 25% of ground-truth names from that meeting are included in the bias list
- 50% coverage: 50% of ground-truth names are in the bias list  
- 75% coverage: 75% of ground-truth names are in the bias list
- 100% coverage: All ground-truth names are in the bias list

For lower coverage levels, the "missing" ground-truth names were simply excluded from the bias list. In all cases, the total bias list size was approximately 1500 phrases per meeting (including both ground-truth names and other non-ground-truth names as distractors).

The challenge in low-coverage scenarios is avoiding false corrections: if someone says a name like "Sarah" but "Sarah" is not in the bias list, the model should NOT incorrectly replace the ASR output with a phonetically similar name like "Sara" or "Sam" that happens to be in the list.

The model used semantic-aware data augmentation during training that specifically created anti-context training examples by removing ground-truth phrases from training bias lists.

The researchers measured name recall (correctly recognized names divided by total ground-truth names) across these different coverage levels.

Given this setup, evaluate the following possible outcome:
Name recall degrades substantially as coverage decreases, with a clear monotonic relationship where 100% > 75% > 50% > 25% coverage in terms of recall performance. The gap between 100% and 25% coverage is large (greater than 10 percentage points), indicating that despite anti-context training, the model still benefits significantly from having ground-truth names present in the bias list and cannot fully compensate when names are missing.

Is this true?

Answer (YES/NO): YES